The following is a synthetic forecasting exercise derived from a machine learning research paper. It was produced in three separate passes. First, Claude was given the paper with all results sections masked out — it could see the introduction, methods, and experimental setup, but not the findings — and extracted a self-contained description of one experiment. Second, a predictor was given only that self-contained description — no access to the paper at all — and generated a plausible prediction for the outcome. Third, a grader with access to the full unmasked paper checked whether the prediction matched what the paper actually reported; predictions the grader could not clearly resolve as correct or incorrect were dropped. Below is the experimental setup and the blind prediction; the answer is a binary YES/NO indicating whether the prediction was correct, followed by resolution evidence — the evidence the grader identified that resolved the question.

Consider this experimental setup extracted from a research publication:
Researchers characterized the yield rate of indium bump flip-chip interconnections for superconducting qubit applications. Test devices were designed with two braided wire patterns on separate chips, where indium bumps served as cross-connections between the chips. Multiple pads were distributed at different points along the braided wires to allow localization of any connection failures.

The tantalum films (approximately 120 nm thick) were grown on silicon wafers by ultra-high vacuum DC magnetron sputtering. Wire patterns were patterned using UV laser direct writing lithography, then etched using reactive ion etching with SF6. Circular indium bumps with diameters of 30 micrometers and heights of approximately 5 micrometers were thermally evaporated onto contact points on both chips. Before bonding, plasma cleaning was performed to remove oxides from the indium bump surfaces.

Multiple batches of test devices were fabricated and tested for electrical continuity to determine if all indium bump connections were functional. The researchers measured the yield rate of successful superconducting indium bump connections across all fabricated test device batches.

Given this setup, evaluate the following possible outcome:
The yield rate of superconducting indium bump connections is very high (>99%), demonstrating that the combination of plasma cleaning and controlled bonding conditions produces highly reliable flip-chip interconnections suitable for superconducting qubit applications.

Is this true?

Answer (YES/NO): YES